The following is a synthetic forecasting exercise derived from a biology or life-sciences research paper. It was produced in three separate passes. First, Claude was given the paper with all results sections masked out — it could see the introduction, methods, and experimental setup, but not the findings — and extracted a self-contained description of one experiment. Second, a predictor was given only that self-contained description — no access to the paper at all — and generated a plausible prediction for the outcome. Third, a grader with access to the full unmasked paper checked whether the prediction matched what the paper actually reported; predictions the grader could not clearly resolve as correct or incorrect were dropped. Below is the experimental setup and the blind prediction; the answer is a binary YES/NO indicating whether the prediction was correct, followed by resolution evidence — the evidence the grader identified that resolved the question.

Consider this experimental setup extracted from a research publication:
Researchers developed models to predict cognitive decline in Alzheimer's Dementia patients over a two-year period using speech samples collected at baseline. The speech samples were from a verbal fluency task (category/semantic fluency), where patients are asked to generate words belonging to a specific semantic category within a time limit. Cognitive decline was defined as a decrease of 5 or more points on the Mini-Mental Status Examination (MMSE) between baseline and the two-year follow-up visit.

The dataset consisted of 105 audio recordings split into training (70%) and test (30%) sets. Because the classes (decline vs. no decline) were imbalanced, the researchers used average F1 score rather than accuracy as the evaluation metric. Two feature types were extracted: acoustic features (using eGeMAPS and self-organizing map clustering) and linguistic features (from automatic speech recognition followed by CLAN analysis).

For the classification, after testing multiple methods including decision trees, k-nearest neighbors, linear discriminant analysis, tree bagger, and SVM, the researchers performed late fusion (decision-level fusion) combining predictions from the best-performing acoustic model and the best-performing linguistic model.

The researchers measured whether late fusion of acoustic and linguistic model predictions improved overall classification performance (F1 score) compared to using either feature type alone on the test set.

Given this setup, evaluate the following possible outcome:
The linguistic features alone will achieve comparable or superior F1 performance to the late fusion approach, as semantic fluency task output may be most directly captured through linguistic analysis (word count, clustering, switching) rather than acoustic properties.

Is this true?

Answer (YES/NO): YES